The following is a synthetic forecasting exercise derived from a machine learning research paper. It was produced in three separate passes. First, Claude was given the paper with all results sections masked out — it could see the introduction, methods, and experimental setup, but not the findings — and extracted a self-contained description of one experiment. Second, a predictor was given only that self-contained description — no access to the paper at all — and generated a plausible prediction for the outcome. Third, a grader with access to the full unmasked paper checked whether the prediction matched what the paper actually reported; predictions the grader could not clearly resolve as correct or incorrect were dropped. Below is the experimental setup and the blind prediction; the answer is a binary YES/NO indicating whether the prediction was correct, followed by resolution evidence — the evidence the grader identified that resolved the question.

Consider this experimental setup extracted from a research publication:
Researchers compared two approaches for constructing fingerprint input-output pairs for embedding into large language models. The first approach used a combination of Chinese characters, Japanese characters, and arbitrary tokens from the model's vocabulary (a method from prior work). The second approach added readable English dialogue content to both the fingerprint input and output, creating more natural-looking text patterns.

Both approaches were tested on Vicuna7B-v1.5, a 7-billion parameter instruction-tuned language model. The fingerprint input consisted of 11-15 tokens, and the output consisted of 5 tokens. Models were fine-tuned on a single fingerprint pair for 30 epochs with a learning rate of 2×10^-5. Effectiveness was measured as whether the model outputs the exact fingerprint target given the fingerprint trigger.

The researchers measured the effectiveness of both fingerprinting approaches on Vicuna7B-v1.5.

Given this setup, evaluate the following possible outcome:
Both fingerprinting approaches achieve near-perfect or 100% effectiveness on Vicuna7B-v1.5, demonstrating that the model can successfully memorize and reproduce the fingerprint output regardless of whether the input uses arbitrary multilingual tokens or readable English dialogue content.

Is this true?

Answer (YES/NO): NO